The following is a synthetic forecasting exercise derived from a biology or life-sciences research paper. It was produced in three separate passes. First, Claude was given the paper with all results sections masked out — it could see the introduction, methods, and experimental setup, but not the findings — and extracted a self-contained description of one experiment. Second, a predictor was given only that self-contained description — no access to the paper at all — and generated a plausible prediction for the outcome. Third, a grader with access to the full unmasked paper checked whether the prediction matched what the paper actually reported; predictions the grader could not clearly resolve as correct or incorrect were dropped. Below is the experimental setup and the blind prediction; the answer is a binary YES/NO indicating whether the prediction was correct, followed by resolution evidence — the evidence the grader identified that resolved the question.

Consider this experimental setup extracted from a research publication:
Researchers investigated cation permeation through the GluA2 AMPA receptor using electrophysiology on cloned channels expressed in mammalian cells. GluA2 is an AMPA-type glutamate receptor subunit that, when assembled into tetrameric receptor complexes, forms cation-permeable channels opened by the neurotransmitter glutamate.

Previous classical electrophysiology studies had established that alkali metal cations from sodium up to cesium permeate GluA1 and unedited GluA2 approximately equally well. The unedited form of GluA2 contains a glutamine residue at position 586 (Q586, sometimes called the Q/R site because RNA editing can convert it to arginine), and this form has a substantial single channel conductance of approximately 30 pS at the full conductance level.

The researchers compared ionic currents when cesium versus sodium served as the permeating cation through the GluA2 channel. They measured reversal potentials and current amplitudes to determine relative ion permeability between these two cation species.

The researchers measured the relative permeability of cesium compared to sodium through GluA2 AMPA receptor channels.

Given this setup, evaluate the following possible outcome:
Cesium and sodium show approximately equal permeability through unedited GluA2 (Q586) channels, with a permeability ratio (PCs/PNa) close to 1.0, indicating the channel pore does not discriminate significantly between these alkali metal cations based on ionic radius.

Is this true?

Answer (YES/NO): NO